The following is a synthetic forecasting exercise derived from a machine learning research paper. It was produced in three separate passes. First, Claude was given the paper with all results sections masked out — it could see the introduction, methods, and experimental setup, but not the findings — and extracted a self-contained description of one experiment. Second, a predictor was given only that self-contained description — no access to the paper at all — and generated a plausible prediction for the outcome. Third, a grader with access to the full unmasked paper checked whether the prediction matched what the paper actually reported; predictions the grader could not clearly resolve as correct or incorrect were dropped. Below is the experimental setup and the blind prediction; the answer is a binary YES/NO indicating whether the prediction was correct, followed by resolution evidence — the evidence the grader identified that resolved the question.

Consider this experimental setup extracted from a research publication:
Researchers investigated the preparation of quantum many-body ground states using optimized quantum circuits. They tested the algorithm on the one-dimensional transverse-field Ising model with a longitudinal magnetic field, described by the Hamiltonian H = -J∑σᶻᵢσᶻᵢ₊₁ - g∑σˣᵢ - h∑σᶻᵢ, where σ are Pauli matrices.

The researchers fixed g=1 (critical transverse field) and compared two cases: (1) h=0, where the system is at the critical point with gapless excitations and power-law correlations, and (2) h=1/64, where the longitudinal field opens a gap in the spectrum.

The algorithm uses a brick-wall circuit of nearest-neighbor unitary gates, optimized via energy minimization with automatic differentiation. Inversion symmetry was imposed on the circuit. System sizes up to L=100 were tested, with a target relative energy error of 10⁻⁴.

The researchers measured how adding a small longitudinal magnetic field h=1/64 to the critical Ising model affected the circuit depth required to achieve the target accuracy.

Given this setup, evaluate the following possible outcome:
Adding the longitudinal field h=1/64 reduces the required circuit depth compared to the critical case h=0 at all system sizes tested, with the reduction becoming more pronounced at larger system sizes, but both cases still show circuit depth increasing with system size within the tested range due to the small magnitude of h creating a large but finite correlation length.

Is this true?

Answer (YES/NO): NO